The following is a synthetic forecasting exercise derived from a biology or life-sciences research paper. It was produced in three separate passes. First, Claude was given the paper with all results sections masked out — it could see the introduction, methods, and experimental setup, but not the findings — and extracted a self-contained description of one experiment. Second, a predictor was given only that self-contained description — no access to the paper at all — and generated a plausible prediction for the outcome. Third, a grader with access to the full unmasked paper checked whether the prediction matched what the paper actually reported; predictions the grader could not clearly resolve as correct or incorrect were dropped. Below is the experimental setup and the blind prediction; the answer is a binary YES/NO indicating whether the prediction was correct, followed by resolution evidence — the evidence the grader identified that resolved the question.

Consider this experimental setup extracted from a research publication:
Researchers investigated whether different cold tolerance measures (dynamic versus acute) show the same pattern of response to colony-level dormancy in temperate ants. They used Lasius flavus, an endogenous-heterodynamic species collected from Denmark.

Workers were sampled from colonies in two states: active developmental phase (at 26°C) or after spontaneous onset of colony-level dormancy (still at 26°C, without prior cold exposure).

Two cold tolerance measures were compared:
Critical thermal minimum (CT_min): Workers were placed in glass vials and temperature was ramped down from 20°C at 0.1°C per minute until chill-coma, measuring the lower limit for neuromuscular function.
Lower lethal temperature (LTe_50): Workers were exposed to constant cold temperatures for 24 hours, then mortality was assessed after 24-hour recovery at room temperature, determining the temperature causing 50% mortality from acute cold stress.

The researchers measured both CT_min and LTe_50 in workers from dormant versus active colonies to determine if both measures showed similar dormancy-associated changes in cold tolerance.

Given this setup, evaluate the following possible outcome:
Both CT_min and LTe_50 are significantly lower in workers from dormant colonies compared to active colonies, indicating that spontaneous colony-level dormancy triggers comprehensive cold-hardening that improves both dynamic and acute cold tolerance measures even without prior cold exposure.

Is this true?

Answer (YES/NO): NO